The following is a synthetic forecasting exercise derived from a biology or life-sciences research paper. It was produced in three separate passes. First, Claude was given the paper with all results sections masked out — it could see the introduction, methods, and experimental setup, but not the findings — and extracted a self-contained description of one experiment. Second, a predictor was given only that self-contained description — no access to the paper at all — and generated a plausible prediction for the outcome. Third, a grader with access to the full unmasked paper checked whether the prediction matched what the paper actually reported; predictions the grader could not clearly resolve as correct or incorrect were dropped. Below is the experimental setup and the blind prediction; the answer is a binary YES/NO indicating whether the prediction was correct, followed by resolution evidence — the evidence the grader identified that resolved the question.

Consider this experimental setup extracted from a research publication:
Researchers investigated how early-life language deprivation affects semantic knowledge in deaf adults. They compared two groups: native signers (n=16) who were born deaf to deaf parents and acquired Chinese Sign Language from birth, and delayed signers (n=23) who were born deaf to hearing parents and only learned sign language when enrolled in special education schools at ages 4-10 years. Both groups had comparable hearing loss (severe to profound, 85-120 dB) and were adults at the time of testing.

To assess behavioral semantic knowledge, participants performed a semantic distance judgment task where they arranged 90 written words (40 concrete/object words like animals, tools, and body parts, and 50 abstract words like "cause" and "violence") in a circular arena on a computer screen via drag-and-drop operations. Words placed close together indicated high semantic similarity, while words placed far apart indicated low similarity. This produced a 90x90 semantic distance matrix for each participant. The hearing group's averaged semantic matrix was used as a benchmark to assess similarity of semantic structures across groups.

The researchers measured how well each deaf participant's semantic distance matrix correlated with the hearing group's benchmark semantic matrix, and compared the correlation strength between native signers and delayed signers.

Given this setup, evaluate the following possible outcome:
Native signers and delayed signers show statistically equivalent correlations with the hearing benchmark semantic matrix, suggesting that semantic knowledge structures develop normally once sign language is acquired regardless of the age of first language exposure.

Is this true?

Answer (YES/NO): YES